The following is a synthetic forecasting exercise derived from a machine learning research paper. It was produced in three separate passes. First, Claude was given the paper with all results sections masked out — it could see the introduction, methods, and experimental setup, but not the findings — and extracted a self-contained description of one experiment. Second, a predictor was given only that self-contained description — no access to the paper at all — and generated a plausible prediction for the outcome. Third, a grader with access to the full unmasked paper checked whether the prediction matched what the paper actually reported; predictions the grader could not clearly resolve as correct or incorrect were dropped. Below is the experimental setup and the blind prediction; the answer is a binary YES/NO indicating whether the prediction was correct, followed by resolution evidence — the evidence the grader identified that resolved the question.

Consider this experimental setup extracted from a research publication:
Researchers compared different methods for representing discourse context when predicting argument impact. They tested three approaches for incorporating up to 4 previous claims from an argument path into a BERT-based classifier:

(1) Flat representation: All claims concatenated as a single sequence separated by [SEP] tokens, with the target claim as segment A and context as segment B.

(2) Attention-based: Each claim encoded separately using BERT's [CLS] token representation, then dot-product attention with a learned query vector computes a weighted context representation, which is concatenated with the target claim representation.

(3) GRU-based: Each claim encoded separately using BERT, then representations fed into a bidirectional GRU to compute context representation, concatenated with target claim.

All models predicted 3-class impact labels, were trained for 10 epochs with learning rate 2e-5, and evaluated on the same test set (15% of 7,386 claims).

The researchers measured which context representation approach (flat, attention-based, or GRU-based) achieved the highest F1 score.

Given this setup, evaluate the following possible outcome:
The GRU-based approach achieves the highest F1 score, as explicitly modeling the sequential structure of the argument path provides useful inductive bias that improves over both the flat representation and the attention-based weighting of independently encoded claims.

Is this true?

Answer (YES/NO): NO